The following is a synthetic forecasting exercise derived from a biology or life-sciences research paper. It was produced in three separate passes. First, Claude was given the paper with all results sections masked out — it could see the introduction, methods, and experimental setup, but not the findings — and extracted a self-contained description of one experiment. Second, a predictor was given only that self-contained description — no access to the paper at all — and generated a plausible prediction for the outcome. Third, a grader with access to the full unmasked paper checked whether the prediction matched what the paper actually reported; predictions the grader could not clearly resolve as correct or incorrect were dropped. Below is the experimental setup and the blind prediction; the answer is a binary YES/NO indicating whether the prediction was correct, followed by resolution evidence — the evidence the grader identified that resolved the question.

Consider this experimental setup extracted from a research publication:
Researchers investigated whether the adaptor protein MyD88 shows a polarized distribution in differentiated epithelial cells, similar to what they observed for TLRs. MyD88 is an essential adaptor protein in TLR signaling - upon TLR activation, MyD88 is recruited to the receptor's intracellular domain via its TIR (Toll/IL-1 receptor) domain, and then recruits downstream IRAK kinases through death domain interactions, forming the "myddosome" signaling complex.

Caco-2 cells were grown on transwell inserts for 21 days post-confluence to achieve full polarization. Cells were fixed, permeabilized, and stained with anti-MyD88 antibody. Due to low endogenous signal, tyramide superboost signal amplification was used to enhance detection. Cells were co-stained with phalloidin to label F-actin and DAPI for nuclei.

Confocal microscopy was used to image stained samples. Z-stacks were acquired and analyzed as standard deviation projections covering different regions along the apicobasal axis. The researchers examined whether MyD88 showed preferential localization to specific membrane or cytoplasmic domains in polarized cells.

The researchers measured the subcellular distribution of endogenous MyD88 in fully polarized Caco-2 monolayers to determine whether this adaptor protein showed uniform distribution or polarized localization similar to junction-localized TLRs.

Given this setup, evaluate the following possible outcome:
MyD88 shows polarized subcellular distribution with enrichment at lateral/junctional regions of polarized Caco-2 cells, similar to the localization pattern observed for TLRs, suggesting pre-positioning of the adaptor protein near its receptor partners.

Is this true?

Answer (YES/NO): YES